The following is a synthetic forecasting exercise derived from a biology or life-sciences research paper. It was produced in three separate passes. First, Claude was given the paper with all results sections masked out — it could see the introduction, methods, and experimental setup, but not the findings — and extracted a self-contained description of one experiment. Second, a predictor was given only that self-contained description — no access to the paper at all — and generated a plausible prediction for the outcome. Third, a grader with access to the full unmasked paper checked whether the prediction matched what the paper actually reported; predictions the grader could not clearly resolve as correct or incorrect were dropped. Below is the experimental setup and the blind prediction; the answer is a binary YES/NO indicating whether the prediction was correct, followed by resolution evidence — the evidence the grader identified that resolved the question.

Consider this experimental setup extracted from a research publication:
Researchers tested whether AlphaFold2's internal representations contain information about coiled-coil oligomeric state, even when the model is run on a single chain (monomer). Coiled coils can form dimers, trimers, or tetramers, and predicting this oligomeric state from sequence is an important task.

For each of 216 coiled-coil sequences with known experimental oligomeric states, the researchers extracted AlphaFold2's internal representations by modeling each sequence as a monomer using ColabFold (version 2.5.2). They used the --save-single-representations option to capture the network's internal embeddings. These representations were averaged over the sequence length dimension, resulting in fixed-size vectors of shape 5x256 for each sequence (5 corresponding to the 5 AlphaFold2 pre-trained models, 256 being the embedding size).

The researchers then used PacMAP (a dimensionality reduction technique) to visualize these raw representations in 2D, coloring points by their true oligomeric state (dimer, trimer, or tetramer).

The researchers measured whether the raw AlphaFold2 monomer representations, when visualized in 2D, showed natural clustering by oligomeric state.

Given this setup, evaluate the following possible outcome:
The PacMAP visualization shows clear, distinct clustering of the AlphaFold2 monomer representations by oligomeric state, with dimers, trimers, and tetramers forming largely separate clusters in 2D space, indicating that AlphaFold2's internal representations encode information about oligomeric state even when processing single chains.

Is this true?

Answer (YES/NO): NO